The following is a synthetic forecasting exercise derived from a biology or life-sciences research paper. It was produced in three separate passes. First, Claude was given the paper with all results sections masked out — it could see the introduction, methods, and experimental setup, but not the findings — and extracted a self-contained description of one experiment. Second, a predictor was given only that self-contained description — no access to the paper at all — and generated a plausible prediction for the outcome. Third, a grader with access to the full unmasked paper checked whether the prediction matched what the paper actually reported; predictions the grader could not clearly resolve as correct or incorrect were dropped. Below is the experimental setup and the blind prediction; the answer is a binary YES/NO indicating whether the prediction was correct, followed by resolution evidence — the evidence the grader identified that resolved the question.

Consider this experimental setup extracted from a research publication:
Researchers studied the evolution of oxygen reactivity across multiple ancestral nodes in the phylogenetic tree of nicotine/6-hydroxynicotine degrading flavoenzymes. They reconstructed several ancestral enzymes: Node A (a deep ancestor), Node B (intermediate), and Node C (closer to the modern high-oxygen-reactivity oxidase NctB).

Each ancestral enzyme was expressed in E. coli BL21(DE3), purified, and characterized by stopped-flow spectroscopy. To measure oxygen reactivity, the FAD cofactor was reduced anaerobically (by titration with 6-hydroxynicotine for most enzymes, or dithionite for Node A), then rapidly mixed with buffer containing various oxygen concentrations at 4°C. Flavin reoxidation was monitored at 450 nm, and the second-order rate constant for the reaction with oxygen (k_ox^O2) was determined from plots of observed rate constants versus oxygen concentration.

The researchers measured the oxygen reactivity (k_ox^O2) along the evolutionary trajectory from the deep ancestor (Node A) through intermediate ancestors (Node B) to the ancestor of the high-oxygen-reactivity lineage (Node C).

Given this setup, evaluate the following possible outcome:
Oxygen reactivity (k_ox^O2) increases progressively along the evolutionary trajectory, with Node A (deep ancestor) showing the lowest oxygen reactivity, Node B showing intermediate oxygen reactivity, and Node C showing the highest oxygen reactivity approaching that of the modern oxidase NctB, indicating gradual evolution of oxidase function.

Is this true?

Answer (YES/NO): NO